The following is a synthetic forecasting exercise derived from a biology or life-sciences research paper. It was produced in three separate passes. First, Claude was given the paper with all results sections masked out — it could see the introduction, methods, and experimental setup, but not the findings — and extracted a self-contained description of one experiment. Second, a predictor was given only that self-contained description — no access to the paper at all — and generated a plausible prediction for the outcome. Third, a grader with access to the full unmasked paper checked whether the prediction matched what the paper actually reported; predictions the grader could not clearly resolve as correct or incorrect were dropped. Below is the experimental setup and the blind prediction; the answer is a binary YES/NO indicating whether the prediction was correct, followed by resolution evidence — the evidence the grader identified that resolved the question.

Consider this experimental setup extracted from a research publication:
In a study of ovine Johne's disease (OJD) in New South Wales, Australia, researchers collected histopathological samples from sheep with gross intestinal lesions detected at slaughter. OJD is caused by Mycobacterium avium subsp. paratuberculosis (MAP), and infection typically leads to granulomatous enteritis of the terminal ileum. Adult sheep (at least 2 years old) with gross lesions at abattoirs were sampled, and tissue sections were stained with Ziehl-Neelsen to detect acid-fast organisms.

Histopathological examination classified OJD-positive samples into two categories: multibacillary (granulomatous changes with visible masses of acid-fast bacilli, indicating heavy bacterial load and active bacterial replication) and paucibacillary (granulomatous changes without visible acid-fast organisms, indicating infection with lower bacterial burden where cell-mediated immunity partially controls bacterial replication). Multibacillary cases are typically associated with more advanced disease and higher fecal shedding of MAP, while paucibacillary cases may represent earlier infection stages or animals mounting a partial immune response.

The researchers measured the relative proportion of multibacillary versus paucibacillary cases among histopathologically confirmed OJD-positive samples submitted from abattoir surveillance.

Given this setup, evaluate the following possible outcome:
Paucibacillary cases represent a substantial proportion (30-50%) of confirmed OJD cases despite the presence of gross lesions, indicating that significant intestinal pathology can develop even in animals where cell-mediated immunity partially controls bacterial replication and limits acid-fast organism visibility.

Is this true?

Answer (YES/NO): NO